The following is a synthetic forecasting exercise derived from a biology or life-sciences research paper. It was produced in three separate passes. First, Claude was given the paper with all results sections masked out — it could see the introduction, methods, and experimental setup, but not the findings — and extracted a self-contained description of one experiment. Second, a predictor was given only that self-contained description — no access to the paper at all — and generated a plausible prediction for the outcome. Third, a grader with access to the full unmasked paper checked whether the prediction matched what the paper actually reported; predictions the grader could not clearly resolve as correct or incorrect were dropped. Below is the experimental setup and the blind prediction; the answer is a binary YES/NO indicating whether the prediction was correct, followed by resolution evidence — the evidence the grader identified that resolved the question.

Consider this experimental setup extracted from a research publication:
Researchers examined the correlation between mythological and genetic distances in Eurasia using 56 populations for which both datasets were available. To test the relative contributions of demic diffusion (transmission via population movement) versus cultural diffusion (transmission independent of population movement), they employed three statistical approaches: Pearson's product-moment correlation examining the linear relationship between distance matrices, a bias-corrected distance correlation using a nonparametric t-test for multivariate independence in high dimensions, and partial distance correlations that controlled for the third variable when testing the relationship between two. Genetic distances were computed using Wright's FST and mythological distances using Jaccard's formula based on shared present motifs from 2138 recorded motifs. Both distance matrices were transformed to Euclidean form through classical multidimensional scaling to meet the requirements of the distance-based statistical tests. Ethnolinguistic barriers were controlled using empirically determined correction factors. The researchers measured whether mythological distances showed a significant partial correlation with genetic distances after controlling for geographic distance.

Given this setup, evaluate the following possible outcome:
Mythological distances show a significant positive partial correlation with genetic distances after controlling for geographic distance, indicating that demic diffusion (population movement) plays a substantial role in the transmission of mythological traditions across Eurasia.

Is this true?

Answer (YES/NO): YES